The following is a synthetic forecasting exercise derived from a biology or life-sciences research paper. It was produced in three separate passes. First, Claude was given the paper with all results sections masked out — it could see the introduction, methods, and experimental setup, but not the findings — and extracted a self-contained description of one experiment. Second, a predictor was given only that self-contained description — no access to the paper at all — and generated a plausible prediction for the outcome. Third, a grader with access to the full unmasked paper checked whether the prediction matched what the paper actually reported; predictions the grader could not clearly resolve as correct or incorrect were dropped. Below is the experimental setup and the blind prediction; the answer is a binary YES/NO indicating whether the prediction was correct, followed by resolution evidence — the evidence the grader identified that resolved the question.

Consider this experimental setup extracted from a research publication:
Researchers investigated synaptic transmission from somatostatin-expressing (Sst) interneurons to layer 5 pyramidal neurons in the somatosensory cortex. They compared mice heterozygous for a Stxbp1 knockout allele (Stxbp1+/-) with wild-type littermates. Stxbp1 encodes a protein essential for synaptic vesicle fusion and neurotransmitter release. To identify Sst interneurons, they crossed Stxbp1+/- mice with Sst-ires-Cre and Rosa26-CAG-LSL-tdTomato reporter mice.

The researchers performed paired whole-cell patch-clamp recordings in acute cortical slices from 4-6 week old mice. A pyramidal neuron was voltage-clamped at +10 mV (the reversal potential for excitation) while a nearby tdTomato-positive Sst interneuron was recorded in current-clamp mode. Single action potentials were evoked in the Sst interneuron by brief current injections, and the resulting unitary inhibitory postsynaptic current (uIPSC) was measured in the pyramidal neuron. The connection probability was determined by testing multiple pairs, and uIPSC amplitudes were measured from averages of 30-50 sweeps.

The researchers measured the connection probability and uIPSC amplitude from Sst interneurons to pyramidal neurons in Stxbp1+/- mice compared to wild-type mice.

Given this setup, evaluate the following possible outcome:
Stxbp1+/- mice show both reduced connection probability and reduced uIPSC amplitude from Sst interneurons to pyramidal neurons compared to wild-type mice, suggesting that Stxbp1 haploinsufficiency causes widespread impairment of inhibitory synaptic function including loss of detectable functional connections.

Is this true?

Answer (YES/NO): NO